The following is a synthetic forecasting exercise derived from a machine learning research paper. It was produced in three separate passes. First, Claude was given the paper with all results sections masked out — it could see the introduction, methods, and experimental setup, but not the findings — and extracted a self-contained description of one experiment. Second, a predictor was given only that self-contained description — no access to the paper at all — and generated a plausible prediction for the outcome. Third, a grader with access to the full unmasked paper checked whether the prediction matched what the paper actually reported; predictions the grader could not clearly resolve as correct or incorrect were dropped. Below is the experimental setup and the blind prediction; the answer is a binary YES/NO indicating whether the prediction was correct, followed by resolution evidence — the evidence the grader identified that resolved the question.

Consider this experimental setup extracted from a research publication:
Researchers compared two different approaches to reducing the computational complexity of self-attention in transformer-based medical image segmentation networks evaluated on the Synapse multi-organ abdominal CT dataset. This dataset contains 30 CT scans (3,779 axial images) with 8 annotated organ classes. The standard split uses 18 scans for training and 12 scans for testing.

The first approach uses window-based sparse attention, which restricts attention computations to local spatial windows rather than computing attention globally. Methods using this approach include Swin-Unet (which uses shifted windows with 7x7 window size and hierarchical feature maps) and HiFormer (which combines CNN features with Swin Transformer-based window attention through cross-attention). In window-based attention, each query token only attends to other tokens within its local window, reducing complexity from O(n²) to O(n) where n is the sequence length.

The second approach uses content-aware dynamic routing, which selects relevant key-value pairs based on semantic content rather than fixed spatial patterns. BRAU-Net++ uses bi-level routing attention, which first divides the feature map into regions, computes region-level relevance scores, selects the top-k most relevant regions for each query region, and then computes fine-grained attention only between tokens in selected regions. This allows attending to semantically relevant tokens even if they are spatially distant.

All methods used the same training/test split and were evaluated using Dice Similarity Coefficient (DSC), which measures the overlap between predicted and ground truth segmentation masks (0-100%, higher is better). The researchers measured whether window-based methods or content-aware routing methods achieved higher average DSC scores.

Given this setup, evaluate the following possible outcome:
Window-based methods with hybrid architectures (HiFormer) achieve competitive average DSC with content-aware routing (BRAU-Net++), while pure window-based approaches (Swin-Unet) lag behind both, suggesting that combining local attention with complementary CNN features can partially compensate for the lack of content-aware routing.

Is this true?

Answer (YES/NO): NO